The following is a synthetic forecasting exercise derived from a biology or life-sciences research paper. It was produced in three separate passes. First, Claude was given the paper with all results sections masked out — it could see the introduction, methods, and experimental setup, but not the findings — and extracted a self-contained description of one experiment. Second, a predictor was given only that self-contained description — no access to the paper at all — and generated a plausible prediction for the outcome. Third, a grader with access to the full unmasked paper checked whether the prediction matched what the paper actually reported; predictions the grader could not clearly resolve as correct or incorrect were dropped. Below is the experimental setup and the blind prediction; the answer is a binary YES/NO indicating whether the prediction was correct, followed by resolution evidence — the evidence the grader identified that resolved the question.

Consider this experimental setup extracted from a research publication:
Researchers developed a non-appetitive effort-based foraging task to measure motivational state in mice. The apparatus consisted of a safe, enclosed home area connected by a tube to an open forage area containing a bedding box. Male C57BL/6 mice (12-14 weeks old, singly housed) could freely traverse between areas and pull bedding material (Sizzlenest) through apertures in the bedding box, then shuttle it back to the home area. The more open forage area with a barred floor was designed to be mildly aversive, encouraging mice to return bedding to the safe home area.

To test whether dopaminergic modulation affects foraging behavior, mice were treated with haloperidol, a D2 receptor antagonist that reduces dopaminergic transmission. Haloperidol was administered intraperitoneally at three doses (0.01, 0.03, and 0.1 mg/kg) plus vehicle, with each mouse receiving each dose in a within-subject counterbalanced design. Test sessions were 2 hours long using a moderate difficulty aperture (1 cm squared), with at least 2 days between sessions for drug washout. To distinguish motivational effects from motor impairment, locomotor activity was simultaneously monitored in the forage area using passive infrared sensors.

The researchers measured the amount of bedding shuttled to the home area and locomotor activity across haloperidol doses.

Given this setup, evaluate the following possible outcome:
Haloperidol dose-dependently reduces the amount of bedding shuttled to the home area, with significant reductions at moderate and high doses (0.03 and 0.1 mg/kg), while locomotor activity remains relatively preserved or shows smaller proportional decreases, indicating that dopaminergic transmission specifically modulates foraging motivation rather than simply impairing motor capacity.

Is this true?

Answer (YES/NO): NO